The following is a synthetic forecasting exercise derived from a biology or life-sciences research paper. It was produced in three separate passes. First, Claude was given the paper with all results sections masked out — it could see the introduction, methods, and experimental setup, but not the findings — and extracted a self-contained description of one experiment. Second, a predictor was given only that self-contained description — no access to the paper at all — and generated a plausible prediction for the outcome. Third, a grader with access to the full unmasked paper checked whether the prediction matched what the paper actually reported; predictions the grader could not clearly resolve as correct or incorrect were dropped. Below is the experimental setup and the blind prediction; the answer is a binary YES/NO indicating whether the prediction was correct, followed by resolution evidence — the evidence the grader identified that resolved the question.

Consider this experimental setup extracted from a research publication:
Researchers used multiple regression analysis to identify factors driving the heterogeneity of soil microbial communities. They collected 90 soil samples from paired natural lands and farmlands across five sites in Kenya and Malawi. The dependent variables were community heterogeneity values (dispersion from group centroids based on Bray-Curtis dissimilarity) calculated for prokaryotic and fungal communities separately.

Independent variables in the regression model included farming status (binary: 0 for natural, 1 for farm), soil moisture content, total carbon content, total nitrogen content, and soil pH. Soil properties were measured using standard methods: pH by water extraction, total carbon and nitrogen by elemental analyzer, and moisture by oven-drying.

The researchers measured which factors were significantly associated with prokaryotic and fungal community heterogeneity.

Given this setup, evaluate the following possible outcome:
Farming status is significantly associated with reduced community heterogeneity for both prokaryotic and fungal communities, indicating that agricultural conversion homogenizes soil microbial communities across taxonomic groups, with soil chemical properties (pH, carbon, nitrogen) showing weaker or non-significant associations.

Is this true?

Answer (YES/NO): NO